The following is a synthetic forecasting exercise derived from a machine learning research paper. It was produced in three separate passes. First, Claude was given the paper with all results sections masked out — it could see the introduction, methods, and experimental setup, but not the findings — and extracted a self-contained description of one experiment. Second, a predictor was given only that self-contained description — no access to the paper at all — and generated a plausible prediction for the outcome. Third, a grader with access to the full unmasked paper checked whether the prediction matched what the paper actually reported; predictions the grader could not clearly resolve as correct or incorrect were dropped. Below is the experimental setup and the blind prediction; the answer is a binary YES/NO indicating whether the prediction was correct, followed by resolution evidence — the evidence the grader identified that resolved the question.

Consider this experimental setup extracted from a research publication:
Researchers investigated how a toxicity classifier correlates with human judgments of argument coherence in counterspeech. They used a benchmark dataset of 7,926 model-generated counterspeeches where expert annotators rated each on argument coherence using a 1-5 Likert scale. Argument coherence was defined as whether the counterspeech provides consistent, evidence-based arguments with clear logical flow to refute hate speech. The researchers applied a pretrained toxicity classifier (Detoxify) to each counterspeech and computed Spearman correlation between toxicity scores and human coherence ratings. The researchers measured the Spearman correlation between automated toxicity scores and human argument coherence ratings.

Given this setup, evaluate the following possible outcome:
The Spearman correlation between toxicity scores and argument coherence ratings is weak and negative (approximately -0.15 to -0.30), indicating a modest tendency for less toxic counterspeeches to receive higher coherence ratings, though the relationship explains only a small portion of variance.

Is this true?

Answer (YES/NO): YES